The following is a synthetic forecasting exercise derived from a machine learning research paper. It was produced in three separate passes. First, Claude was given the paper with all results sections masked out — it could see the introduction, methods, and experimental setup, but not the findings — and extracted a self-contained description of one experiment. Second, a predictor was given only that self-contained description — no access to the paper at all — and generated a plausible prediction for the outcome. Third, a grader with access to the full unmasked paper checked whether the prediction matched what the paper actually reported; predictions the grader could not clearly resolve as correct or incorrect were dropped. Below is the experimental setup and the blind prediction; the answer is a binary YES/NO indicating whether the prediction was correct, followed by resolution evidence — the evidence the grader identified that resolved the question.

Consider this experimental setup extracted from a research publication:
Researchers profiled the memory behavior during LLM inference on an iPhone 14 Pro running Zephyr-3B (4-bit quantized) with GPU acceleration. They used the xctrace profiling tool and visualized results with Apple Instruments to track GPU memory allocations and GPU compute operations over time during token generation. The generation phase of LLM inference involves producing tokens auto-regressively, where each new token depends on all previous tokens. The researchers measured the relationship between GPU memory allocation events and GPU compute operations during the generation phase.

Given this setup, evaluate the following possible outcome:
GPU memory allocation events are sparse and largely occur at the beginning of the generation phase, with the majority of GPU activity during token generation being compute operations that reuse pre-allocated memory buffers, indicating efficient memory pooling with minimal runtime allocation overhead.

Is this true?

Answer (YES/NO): NO